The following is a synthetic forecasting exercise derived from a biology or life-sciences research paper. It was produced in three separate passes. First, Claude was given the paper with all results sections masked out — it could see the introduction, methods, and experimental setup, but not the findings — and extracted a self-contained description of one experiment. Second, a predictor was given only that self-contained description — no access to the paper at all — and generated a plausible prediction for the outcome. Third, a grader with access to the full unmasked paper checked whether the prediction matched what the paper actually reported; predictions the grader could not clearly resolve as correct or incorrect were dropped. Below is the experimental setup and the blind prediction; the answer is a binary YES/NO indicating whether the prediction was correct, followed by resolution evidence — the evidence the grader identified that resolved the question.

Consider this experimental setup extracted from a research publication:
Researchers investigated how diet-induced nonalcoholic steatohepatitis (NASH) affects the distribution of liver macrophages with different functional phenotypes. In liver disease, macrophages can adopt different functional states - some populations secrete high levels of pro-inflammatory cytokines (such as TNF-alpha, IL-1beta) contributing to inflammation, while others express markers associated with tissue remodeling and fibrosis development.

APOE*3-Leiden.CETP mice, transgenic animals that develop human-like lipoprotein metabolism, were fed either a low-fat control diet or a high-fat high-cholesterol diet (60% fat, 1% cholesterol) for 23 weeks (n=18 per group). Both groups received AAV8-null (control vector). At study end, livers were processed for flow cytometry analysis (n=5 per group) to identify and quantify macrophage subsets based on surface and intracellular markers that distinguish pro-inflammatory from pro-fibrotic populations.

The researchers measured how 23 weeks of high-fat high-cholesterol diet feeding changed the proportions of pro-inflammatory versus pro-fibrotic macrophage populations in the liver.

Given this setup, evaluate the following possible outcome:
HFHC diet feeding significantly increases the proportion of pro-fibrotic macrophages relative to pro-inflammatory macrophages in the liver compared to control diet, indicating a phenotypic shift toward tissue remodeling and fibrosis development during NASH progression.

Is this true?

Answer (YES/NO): NO